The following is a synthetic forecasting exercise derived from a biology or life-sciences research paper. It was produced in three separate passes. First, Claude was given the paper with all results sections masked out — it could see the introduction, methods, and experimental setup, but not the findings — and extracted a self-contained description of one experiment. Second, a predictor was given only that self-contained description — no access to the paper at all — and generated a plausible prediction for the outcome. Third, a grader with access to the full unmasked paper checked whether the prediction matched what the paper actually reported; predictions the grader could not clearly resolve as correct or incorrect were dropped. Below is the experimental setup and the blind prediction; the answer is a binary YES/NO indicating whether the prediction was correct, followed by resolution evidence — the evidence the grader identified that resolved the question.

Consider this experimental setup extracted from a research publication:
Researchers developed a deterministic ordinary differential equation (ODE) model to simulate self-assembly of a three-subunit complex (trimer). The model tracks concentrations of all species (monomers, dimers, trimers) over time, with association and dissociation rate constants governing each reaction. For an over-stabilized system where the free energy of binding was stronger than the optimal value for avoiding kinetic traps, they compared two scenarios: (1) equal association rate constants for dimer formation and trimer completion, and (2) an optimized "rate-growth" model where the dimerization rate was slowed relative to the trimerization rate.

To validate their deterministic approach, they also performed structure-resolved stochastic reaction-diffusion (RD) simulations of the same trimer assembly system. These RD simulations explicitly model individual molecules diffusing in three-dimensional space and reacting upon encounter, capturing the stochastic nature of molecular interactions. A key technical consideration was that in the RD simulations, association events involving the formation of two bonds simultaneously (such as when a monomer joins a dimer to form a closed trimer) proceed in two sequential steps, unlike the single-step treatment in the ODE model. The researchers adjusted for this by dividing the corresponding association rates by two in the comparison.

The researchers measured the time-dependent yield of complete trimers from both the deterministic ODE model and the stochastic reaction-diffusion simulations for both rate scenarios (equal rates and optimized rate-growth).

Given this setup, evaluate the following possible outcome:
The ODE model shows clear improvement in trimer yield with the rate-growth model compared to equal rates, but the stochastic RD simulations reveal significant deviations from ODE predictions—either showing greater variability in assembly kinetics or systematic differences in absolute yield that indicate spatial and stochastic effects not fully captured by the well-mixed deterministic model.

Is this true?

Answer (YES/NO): NO